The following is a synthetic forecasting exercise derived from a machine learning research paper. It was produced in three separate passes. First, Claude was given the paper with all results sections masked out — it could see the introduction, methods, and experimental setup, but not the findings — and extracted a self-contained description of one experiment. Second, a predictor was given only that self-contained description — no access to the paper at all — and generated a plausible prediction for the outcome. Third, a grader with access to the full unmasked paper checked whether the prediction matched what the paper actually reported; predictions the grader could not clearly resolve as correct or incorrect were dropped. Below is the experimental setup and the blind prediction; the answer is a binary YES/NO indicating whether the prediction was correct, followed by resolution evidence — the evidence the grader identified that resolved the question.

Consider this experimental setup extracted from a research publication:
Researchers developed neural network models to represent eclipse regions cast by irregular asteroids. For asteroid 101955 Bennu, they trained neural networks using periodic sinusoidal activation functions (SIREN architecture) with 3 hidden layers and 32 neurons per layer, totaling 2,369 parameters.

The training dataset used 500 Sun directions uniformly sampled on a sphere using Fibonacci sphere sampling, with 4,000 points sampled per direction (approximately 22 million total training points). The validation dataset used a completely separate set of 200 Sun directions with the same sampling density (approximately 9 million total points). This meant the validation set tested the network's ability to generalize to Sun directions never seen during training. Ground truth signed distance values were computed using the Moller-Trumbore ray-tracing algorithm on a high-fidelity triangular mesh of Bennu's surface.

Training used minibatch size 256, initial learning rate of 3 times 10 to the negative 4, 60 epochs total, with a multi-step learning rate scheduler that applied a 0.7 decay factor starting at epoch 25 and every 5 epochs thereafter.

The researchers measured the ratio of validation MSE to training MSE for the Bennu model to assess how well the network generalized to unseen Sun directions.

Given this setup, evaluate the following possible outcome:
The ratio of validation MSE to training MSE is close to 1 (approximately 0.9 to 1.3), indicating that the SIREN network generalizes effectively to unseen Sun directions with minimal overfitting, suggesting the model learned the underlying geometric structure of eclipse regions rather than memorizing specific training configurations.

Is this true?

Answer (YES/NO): YES